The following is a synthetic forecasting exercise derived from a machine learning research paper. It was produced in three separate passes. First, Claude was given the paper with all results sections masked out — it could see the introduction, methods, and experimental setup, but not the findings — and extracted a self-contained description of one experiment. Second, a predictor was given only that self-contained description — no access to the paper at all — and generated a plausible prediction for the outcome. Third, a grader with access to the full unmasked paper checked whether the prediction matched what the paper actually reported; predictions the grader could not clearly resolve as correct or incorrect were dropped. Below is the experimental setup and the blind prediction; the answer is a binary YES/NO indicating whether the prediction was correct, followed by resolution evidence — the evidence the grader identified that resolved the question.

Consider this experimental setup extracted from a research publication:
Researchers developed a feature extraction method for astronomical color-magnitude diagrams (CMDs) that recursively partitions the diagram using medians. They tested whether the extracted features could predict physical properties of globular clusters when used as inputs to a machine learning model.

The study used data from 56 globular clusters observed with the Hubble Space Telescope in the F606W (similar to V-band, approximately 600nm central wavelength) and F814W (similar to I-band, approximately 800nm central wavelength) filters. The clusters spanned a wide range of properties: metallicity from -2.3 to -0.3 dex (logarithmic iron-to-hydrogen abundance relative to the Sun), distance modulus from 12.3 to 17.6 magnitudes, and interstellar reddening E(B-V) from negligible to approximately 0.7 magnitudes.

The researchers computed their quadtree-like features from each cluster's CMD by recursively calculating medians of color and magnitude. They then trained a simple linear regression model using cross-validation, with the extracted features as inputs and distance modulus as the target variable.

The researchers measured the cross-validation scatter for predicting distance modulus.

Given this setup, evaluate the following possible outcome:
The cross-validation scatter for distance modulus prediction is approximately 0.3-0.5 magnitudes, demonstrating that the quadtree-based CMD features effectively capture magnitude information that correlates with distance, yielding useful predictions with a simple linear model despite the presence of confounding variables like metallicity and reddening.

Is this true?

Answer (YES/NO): YES